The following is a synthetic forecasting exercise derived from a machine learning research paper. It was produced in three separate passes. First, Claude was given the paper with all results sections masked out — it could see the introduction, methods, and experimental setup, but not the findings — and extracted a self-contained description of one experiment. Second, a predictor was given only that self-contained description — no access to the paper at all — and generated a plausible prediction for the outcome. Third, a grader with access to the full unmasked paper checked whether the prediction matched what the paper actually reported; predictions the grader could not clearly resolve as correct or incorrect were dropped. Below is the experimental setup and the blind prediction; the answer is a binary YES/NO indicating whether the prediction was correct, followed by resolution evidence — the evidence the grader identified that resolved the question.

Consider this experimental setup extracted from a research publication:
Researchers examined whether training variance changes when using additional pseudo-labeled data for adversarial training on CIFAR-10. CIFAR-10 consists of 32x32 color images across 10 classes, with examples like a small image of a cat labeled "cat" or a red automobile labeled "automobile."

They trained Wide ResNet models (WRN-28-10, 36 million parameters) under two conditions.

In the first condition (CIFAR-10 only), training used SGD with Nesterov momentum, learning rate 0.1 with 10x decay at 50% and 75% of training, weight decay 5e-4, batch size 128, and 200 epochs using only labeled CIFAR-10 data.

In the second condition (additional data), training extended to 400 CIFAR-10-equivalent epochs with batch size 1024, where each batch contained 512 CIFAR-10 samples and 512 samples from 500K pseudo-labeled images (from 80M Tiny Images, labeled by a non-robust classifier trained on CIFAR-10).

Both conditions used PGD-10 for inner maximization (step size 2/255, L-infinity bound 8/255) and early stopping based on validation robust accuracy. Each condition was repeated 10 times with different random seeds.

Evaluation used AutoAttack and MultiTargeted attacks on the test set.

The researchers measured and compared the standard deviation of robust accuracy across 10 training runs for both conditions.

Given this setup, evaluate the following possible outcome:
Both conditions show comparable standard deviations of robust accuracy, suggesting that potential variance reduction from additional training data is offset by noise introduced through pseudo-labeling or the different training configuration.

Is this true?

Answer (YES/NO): YES